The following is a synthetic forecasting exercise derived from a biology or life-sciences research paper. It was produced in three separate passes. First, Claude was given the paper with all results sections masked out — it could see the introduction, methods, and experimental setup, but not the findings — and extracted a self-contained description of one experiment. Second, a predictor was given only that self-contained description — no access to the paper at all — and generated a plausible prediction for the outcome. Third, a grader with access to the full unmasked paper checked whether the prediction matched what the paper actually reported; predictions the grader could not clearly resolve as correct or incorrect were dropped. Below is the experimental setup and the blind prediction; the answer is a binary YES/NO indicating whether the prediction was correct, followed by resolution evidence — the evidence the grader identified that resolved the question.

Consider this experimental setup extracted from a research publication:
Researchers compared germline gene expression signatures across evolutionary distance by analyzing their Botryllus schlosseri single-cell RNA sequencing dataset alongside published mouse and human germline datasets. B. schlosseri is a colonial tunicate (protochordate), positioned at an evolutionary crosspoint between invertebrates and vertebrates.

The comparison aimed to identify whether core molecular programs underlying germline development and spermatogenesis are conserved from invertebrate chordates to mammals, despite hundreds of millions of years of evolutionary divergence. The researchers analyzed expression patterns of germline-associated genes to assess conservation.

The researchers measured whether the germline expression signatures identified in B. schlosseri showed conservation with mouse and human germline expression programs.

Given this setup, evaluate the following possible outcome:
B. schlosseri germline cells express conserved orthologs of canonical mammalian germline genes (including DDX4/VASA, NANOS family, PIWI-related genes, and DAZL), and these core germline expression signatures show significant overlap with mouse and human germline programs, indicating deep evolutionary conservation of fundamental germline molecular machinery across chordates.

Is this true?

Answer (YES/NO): YES